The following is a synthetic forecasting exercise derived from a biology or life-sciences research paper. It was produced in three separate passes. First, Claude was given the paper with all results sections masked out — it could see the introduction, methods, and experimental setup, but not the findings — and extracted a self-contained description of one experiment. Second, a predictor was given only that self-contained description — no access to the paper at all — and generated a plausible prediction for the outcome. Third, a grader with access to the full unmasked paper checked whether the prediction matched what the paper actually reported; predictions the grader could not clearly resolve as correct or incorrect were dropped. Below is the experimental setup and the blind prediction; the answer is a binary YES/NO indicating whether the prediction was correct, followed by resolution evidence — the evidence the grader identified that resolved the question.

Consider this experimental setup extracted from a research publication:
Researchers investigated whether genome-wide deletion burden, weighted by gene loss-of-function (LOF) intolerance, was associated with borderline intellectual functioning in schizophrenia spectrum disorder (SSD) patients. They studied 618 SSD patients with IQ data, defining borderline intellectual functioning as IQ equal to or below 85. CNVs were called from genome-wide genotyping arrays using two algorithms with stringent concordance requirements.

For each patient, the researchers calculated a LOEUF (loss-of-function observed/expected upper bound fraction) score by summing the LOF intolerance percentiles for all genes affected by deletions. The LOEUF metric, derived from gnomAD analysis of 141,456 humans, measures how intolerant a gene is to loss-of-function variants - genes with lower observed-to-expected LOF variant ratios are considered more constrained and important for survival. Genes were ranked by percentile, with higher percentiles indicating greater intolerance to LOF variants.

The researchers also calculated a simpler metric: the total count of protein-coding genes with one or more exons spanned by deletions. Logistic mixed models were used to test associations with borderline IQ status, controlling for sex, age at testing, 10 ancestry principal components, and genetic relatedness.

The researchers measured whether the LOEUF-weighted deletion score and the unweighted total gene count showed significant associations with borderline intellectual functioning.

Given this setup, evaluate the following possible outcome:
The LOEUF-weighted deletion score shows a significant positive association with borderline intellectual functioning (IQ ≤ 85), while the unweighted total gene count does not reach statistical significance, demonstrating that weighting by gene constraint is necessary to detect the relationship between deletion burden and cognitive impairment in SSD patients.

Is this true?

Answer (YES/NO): NO